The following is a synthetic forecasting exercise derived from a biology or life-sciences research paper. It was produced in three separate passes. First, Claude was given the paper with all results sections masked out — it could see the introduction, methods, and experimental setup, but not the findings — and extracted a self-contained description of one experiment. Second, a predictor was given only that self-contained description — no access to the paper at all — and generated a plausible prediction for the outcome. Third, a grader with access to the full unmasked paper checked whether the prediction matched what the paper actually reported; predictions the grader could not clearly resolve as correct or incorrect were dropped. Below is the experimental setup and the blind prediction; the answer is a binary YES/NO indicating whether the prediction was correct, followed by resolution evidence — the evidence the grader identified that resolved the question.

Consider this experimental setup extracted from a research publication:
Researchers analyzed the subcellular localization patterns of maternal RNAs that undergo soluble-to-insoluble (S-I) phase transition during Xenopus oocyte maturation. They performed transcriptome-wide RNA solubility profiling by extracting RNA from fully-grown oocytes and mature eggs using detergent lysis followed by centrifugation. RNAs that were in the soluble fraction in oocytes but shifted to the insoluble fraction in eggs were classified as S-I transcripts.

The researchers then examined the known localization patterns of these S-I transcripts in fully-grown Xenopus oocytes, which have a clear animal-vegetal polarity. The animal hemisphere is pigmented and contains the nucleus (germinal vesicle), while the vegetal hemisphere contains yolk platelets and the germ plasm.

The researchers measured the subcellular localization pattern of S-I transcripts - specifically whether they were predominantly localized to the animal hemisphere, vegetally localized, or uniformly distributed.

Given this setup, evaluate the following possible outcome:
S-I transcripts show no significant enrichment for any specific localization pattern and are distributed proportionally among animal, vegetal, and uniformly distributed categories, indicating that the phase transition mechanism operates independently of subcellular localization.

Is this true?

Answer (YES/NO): NO